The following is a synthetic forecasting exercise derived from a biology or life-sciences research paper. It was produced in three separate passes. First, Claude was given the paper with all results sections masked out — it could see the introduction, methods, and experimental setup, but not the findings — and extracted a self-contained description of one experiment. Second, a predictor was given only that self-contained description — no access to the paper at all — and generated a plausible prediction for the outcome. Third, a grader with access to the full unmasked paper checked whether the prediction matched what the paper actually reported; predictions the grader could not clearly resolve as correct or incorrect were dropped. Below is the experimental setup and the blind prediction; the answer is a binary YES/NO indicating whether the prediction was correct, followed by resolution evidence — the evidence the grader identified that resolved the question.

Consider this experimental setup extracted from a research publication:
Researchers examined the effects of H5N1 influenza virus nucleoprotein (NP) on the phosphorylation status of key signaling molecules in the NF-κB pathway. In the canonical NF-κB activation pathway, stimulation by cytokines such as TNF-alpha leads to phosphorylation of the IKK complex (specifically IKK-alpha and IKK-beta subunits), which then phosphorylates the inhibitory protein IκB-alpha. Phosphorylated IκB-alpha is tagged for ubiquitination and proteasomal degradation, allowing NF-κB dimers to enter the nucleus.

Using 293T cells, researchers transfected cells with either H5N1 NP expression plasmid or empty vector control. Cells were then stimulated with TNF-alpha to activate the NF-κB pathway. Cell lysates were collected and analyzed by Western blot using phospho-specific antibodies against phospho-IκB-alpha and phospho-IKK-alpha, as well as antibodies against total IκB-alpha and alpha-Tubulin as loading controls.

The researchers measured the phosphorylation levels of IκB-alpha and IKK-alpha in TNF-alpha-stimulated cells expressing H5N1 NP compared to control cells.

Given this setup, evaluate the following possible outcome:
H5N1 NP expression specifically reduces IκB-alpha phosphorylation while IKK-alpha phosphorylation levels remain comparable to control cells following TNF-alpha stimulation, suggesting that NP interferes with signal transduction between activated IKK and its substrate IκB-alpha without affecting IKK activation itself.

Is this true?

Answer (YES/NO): NO